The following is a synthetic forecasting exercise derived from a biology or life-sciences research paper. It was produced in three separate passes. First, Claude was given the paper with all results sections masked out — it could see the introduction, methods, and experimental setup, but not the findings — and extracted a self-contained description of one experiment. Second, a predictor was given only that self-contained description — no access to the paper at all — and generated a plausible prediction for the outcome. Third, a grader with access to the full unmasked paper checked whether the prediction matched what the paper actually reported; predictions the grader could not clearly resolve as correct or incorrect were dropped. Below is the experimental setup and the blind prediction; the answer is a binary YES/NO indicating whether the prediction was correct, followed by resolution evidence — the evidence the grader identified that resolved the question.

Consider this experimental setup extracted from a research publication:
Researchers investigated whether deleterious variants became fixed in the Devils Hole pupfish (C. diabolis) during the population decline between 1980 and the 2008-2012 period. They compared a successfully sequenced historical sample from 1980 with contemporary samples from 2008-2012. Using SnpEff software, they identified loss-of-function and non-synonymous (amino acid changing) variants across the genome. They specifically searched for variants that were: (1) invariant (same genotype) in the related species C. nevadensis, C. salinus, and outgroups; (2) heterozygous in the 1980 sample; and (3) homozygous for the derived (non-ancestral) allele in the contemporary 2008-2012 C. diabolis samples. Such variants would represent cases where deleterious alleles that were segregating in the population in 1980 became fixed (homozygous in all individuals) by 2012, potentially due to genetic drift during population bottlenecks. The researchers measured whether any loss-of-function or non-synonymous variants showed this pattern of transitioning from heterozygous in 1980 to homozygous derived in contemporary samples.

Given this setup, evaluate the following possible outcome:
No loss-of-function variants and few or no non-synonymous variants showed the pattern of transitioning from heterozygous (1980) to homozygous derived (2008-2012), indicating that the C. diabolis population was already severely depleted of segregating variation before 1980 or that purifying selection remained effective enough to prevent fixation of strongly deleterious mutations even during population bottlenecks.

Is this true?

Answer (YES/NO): NO